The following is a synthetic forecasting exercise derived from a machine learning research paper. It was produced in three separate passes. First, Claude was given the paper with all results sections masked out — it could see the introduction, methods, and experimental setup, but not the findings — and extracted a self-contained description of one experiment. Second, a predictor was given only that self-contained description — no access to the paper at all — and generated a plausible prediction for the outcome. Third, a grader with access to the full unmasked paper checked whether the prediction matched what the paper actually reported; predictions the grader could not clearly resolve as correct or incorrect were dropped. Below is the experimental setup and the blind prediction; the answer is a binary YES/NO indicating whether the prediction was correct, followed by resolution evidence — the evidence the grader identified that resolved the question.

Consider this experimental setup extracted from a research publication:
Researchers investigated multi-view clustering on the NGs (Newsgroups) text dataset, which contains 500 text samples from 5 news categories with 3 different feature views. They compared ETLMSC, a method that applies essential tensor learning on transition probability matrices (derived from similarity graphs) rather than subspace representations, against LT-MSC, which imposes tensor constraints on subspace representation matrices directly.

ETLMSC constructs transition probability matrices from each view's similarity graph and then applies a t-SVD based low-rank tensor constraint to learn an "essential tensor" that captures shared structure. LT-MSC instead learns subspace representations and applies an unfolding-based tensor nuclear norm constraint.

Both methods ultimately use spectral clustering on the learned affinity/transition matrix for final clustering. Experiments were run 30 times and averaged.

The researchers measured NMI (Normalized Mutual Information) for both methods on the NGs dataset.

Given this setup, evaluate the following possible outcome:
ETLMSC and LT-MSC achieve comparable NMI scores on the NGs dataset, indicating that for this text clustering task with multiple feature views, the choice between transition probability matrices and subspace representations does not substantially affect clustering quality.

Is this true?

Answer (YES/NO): NO